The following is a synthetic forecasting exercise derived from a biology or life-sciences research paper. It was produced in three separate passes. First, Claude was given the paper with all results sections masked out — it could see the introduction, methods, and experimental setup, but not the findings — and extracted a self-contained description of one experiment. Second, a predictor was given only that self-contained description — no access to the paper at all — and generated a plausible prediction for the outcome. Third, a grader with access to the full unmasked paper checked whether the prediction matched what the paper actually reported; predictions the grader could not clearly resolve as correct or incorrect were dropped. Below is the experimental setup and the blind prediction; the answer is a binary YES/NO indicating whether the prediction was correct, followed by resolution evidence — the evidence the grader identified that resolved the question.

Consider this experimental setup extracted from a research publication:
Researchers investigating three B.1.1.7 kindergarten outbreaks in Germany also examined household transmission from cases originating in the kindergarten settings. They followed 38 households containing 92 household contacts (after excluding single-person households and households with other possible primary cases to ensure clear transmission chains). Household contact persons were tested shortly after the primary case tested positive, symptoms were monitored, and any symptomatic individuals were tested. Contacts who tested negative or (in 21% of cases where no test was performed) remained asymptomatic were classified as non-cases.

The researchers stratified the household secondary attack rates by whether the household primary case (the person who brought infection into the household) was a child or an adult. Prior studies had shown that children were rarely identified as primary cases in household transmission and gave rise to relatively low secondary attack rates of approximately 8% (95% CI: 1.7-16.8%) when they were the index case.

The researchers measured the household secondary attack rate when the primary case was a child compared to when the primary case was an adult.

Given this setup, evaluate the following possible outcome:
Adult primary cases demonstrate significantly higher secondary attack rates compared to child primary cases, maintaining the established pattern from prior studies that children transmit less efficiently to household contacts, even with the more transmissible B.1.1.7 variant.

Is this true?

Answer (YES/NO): NO